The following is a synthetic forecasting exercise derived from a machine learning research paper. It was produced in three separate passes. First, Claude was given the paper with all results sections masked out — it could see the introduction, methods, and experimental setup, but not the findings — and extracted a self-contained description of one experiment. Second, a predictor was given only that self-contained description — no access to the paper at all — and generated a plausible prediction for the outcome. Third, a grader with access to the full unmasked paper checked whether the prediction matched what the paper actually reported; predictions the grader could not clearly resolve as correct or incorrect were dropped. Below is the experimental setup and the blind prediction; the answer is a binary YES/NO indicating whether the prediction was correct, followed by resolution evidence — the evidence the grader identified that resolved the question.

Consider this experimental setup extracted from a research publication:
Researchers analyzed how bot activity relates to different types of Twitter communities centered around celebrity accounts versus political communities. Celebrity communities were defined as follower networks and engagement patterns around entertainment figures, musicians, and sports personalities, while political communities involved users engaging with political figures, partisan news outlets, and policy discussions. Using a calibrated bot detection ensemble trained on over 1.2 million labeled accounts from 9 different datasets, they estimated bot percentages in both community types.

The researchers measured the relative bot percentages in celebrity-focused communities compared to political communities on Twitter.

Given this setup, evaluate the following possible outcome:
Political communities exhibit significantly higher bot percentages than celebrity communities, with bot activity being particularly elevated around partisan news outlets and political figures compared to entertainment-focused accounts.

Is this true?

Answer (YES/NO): YES